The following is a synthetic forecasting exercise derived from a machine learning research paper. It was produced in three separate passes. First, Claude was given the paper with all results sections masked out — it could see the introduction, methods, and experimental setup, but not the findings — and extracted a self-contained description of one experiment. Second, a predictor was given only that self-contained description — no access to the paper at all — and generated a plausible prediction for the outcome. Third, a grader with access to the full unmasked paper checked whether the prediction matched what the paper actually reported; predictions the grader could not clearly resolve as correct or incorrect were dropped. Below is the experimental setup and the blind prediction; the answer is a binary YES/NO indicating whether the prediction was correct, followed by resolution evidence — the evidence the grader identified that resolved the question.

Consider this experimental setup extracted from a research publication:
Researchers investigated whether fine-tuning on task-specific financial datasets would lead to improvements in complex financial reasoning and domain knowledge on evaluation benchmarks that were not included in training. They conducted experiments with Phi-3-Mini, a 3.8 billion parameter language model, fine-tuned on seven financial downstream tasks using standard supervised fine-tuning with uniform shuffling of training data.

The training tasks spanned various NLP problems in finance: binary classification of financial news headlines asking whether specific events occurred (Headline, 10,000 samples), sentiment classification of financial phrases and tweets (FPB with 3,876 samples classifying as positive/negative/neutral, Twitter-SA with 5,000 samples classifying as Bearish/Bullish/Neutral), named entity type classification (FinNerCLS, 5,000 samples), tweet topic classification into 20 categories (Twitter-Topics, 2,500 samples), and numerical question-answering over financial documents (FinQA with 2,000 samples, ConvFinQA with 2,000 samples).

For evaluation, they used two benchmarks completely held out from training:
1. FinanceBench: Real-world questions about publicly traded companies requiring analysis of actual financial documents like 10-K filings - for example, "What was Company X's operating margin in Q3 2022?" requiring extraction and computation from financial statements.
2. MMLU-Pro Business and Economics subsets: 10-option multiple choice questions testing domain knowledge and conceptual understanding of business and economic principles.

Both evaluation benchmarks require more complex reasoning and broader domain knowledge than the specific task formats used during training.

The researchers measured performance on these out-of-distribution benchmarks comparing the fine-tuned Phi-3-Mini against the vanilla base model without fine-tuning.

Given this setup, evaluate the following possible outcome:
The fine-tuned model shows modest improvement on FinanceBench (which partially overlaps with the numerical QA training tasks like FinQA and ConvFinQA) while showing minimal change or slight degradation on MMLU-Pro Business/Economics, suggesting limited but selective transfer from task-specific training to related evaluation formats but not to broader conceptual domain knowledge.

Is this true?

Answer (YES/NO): NO